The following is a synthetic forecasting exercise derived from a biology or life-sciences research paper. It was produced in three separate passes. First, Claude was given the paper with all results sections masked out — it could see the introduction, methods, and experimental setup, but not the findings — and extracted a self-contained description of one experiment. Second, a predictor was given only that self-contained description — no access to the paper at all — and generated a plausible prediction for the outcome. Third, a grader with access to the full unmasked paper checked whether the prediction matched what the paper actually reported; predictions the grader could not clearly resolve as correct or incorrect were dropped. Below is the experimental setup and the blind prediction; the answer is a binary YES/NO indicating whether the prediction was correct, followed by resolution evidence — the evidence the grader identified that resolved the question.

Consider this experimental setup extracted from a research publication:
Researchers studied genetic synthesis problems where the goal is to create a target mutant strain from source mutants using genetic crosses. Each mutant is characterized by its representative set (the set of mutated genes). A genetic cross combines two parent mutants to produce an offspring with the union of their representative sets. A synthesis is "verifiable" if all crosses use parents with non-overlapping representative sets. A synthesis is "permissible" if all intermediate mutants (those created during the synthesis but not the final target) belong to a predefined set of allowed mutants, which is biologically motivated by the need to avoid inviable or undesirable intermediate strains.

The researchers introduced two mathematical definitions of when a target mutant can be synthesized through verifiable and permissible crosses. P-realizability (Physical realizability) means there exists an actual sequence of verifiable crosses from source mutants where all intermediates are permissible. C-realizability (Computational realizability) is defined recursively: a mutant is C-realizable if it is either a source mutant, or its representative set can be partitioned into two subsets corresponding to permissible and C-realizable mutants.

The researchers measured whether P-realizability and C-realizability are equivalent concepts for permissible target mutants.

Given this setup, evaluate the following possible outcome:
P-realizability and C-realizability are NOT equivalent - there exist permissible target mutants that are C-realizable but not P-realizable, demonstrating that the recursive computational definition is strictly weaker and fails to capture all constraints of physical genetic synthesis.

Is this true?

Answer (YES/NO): NO